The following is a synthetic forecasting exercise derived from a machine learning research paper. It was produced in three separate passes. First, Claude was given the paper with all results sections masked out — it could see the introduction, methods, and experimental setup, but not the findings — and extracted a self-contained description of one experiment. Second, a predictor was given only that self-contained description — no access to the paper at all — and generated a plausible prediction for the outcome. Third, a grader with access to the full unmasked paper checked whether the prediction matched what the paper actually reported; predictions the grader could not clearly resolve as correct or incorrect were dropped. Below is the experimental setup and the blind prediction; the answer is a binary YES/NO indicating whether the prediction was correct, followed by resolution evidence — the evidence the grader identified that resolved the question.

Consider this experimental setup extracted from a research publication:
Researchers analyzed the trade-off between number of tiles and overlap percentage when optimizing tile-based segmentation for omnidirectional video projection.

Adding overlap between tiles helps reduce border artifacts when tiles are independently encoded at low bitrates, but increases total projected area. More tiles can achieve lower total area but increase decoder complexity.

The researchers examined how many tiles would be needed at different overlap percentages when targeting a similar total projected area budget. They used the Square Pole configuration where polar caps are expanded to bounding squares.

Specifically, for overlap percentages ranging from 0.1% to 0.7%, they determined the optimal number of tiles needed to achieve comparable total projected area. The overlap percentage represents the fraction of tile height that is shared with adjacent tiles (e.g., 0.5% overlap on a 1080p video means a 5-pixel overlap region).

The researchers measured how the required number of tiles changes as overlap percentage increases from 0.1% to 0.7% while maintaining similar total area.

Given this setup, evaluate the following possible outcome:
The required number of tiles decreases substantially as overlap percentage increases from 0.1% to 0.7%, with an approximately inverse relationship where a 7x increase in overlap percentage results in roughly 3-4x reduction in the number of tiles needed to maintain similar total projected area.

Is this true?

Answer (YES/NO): NO